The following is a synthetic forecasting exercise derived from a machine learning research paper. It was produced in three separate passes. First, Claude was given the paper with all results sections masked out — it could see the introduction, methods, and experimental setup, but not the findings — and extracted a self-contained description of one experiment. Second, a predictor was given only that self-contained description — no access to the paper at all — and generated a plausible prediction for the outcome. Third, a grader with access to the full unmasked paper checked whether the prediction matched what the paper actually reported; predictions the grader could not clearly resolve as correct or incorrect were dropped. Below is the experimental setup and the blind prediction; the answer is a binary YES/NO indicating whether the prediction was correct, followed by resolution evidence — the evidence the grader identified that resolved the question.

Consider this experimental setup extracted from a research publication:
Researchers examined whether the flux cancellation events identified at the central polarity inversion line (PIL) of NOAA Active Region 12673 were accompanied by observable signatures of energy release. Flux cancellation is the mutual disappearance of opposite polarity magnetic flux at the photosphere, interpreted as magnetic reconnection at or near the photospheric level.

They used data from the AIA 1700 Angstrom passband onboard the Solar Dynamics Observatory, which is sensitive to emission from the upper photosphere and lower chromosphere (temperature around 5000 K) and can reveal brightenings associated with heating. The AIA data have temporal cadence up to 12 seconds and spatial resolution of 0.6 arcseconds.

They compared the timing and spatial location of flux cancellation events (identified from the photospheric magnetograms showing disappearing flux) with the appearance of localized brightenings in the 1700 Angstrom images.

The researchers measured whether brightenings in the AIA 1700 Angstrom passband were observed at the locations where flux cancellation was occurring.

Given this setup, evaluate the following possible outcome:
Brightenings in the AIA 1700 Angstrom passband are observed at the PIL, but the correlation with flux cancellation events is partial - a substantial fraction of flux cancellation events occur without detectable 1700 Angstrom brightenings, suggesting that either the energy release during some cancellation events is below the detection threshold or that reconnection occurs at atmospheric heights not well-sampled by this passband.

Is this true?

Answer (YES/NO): YES